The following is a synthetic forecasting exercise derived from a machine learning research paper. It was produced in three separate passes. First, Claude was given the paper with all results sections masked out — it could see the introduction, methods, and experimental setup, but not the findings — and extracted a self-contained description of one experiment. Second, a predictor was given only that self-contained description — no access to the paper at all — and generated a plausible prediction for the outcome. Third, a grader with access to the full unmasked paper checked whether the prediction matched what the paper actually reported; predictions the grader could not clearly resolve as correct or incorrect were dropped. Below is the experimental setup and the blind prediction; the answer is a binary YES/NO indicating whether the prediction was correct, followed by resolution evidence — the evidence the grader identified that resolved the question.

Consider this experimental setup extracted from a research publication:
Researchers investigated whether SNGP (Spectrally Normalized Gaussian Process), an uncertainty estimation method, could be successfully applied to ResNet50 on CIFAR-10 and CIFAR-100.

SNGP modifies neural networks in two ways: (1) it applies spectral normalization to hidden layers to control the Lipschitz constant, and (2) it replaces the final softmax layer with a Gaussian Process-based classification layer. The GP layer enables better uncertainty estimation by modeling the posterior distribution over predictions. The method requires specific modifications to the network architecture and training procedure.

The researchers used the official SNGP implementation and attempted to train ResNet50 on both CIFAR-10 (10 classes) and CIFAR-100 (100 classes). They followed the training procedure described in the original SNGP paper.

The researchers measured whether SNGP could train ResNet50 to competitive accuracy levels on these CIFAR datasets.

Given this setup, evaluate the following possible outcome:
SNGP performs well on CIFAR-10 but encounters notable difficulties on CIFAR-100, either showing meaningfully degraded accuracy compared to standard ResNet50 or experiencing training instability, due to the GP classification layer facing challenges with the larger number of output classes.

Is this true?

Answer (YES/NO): NO